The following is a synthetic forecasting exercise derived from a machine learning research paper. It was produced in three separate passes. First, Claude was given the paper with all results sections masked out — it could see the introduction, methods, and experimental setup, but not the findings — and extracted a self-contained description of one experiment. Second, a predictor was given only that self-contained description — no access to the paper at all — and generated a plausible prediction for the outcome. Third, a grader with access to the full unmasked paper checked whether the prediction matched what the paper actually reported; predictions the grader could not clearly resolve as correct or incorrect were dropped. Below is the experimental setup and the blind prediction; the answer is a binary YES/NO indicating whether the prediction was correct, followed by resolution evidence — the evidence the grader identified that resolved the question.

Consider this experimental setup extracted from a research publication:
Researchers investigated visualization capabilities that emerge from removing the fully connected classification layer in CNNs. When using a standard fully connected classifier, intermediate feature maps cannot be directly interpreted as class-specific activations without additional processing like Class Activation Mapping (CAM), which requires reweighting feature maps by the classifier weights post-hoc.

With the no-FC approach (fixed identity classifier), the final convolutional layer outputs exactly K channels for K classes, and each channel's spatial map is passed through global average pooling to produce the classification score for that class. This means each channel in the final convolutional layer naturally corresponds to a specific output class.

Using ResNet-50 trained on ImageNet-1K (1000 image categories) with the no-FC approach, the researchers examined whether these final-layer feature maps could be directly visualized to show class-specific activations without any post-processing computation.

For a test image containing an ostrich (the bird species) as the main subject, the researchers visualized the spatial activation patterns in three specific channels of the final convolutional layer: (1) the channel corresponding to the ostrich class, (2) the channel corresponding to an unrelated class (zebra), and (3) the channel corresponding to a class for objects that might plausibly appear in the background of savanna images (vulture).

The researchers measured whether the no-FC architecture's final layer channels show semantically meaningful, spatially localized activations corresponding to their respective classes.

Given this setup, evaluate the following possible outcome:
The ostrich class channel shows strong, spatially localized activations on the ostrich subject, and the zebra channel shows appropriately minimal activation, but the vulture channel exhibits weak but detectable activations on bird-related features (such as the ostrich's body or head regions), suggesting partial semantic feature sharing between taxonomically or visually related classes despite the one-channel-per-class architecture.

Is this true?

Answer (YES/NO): NO